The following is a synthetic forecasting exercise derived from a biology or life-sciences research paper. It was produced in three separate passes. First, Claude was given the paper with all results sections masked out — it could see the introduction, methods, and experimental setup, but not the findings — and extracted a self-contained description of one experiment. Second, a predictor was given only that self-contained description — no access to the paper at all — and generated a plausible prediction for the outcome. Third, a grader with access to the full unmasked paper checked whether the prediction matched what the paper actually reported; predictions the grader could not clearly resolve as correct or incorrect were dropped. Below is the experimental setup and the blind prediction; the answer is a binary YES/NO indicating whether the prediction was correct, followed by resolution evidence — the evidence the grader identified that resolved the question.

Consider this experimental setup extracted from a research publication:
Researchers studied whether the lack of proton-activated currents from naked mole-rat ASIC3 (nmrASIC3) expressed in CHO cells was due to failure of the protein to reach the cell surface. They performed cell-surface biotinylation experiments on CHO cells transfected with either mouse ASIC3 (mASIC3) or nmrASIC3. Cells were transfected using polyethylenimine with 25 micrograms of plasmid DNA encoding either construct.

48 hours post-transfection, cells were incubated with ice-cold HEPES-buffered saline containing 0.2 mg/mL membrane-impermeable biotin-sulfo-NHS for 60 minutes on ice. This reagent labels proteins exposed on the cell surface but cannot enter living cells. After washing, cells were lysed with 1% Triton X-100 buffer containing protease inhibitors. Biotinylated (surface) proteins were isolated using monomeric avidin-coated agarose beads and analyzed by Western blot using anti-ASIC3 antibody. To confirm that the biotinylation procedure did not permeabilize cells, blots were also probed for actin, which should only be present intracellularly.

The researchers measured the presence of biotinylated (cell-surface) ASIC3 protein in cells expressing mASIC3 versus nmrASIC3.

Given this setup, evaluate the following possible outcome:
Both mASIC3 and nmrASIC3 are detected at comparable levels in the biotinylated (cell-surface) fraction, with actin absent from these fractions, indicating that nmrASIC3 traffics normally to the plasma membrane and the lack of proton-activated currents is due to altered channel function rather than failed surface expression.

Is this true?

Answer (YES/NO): YES